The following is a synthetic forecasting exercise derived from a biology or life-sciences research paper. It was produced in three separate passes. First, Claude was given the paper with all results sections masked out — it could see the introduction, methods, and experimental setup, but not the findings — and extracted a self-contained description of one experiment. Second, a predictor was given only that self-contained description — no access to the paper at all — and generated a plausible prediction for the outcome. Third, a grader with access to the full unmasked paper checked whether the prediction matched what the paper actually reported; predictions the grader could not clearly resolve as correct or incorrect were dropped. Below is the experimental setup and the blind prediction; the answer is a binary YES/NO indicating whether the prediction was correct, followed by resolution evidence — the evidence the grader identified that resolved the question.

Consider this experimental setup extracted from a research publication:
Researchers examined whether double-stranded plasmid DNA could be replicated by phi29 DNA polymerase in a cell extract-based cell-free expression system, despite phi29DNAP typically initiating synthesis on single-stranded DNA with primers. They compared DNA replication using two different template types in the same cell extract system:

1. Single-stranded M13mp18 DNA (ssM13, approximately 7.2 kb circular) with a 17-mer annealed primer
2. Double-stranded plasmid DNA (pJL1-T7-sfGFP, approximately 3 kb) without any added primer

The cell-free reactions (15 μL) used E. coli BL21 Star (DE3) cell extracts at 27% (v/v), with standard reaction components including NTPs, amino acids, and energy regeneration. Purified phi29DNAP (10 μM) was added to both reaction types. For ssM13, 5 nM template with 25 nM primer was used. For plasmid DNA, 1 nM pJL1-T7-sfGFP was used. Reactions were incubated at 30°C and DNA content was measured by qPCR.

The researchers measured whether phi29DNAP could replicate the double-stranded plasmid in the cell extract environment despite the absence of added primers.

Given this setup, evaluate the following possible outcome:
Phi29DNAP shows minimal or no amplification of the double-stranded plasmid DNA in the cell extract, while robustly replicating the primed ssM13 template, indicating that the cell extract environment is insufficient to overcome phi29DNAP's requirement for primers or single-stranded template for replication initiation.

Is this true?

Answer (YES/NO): NO